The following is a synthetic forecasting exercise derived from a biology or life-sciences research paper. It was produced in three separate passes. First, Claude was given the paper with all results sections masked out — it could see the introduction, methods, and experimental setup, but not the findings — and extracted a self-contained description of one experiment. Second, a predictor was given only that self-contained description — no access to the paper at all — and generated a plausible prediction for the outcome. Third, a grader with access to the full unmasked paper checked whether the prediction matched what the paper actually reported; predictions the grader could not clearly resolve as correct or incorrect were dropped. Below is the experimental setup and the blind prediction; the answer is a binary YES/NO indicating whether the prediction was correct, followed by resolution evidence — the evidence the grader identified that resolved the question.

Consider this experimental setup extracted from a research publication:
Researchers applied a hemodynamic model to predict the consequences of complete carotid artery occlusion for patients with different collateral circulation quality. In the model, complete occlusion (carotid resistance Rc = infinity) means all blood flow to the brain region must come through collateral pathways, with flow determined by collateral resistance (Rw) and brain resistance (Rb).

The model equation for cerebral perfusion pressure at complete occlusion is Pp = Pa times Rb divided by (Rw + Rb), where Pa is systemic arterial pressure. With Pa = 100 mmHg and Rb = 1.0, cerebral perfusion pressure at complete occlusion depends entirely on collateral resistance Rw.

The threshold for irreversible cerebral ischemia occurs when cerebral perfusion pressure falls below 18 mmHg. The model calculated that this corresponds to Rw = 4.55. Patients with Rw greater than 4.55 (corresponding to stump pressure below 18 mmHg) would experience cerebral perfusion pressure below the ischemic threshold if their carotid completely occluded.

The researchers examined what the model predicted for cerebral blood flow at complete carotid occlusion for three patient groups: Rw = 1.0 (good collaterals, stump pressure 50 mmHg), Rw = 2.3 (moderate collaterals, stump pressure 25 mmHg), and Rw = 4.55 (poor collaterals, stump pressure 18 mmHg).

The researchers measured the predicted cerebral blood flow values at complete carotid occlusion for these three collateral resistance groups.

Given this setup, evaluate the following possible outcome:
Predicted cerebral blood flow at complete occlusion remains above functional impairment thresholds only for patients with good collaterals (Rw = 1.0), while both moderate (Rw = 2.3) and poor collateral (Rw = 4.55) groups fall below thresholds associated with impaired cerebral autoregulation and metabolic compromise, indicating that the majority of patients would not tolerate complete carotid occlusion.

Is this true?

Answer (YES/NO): NO